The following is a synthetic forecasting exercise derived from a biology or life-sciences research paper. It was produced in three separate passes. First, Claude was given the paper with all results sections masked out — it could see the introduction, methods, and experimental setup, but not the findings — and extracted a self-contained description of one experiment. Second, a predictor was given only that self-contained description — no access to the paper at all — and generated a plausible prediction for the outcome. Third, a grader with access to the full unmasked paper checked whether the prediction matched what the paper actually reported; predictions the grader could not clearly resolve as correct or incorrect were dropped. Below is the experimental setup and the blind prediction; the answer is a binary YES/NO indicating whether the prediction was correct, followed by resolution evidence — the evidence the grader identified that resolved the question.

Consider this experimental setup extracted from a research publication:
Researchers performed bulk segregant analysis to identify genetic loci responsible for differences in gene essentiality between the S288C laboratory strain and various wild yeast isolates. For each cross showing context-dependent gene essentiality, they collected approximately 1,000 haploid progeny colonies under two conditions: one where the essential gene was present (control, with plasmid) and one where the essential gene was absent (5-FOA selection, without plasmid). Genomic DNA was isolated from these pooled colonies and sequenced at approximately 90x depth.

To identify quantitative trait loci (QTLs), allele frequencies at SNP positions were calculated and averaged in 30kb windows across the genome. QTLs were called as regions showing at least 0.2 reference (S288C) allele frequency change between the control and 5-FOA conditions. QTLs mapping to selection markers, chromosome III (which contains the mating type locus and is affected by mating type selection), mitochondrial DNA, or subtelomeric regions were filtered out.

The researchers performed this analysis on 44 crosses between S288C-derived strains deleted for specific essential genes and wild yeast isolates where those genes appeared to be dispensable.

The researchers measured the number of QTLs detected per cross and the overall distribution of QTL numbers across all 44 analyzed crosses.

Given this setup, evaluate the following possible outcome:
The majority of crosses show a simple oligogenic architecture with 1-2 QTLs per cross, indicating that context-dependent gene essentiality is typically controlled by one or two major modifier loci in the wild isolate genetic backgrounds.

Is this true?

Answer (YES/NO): YES